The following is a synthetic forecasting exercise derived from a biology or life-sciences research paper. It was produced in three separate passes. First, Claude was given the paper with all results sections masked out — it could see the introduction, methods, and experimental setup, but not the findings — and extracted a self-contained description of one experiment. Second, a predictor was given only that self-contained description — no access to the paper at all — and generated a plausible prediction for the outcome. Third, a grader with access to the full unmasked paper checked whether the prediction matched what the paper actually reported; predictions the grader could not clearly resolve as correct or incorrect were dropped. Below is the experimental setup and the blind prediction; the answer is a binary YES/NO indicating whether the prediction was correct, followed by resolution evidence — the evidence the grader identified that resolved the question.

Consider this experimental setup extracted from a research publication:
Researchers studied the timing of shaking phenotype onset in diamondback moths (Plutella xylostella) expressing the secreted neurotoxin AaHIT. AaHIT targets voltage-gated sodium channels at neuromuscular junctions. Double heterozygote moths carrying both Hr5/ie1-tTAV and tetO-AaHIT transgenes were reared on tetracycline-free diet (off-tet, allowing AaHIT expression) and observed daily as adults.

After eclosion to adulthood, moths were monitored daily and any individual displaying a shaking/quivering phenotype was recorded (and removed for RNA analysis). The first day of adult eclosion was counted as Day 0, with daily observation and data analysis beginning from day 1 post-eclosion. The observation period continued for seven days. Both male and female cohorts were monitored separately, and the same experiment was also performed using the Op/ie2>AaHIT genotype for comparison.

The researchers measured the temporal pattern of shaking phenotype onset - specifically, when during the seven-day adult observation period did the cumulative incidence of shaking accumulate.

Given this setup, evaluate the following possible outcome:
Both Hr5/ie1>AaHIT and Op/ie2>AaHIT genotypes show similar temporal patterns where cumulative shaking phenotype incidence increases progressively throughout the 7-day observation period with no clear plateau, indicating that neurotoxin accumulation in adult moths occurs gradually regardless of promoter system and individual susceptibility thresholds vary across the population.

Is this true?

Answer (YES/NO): NO